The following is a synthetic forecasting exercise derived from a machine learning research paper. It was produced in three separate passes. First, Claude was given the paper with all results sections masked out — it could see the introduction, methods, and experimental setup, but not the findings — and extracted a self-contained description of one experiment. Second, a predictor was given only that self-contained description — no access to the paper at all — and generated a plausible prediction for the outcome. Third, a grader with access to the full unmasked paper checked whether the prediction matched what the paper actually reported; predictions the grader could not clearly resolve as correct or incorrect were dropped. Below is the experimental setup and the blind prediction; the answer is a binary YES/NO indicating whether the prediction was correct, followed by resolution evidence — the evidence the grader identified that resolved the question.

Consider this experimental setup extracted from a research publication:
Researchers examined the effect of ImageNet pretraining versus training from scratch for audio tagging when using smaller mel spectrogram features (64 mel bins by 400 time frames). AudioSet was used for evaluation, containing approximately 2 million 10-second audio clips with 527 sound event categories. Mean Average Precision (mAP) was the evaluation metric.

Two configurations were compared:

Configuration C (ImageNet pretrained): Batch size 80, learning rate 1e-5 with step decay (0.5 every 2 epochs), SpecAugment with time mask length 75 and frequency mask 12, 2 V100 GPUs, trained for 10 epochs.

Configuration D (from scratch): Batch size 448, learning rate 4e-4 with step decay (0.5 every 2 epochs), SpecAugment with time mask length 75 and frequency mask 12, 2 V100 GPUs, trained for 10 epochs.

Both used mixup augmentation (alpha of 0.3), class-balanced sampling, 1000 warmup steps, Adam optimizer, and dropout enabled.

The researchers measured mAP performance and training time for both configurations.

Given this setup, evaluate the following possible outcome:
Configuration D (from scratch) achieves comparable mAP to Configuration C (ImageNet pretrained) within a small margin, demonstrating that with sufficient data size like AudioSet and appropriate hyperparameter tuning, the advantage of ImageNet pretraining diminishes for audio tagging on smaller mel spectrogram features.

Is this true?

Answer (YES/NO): YES